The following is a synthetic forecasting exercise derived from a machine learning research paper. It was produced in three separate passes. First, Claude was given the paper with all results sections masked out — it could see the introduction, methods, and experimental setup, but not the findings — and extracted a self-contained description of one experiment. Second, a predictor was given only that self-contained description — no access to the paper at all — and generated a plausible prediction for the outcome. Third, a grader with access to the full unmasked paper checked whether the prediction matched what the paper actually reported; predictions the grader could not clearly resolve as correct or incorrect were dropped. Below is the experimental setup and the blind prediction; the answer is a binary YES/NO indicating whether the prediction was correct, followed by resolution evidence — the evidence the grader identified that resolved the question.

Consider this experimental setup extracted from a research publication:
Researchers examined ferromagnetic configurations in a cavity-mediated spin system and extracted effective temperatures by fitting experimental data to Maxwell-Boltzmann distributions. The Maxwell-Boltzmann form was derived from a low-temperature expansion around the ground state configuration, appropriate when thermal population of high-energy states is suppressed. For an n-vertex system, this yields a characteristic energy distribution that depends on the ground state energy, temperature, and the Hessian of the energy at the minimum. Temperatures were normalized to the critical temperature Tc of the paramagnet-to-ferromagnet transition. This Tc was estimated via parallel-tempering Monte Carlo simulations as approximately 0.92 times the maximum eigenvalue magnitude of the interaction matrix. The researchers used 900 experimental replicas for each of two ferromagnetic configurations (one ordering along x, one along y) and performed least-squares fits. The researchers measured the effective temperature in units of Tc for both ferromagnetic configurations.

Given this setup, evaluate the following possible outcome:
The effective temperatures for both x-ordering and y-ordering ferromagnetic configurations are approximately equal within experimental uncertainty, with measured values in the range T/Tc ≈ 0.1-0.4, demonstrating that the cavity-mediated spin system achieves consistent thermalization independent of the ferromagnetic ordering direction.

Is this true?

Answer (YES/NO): NO